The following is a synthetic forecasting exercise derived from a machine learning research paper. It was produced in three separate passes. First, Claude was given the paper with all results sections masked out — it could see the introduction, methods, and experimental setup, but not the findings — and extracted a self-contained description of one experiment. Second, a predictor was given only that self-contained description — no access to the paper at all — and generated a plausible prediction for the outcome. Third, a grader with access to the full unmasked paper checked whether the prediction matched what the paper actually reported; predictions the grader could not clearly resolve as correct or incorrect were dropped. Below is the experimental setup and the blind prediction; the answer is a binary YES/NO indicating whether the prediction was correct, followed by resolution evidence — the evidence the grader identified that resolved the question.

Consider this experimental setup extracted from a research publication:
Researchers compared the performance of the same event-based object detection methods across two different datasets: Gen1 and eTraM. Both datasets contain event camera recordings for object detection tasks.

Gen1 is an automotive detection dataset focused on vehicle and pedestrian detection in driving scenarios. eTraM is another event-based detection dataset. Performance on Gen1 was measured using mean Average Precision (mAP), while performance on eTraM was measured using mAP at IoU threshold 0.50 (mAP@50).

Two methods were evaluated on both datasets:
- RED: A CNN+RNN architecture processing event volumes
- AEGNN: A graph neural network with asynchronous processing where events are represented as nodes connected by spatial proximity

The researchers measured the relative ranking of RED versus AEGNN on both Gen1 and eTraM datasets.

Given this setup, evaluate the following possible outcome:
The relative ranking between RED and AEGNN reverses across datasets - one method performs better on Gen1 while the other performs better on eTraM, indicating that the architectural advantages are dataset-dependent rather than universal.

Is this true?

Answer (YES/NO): NO